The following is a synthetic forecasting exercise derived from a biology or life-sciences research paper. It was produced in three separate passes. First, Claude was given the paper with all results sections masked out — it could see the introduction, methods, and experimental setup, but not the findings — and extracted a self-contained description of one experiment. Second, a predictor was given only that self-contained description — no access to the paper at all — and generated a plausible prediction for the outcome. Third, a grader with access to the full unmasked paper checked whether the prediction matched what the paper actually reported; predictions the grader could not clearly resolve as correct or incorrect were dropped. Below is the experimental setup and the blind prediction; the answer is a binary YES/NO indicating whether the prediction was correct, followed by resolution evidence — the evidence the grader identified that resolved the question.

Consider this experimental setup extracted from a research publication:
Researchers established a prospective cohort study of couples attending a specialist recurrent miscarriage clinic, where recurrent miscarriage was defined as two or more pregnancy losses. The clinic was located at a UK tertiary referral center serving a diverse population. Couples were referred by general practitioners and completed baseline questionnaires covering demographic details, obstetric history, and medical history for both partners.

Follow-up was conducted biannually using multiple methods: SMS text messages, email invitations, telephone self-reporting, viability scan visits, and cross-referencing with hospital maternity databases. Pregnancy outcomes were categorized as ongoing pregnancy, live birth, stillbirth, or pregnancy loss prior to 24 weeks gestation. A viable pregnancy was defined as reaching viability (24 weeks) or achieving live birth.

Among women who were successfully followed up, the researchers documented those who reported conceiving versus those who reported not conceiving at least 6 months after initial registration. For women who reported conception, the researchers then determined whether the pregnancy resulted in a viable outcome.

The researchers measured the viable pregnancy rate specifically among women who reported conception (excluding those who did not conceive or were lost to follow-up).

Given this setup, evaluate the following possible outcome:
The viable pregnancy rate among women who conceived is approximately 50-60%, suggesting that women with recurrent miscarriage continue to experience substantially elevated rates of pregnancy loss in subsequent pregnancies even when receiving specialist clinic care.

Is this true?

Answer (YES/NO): NO